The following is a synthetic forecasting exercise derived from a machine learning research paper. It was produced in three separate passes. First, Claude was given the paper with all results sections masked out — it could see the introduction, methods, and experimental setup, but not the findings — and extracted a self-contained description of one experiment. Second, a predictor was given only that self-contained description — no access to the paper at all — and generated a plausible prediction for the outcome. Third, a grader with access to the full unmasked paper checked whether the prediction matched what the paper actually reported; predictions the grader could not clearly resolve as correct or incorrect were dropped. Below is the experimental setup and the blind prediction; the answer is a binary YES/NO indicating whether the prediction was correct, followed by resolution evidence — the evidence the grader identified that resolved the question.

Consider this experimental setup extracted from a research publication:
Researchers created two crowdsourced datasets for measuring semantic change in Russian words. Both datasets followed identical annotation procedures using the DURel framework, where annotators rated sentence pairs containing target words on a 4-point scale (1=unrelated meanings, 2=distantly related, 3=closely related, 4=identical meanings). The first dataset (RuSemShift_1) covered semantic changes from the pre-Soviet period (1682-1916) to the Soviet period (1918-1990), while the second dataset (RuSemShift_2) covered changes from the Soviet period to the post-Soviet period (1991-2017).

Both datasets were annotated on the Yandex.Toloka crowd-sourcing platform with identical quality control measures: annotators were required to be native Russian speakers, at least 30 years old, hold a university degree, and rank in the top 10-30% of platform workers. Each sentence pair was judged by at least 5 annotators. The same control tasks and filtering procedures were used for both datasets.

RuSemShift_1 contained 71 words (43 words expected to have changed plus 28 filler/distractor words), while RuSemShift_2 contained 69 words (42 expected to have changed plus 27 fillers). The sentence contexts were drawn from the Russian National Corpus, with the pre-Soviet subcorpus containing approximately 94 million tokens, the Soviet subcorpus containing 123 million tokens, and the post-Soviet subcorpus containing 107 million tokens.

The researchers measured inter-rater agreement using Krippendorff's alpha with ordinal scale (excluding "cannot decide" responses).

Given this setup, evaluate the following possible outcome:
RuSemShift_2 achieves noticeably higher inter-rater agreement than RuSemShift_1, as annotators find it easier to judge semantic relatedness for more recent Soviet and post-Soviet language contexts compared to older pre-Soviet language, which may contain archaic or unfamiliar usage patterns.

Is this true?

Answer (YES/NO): NO